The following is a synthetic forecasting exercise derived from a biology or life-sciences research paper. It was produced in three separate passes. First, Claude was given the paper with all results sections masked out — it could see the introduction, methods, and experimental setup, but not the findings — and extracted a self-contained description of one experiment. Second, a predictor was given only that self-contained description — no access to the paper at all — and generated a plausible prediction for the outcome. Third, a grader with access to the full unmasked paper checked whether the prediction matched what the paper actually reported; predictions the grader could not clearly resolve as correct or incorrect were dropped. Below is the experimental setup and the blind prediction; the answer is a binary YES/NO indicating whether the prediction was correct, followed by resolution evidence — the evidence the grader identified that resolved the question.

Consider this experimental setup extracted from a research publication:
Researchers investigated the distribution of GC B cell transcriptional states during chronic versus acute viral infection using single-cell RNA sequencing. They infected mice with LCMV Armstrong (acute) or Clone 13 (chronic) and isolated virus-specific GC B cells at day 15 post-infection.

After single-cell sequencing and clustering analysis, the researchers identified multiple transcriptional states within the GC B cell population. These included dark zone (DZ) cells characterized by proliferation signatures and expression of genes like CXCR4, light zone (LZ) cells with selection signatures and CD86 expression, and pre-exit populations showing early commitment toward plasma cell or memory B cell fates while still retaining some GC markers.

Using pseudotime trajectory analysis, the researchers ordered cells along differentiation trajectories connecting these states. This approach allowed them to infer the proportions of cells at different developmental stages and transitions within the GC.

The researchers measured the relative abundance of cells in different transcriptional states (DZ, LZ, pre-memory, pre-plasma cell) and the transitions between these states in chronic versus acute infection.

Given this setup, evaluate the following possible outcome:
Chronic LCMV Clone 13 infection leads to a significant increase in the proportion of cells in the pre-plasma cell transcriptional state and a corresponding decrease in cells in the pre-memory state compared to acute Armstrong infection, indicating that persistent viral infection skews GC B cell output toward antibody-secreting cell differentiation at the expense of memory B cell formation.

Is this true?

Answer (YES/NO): NO